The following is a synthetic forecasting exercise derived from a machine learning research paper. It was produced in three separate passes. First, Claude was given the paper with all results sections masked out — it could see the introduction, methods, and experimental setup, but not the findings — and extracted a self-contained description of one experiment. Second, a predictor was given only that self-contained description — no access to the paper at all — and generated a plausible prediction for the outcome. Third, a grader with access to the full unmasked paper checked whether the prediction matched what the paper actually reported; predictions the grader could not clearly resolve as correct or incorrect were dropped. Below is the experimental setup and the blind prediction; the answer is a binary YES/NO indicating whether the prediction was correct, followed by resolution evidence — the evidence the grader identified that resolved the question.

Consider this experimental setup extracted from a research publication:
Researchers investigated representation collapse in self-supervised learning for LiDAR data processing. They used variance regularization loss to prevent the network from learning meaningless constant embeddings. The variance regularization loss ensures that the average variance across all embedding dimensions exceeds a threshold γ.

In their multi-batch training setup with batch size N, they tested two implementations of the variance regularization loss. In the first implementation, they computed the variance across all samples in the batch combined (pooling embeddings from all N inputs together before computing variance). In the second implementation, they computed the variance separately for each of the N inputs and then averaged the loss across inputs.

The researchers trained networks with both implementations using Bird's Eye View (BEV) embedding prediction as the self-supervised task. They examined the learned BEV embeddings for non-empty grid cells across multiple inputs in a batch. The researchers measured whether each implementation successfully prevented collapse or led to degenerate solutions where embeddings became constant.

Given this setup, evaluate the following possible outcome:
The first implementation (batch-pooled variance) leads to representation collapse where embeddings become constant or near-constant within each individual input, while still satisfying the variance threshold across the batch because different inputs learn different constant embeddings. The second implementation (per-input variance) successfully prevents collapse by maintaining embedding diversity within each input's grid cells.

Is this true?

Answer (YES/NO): YES